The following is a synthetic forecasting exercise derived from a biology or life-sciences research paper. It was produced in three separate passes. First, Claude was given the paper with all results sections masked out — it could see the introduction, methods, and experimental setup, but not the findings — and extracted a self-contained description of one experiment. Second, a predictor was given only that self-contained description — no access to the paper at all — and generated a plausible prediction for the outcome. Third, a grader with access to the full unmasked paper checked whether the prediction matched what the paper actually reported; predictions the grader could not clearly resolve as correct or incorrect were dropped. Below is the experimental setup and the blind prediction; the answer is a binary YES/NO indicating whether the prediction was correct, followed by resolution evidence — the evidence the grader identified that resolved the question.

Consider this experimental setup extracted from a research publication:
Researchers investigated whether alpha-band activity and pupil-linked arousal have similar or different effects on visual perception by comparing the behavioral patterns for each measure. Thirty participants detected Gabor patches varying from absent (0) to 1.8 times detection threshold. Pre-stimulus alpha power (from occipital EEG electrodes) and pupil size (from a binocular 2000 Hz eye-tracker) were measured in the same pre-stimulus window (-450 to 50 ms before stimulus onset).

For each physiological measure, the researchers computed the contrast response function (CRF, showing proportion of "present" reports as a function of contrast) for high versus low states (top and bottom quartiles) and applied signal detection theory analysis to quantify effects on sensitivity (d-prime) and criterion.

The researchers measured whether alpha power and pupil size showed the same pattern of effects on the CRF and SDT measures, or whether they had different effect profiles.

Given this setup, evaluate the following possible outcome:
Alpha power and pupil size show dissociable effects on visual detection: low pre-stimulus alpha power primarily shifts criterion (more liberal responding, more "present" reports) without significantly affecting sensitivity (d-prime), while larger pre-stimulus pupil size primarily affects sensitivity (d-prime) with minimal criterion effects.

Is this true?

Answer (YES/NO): NO